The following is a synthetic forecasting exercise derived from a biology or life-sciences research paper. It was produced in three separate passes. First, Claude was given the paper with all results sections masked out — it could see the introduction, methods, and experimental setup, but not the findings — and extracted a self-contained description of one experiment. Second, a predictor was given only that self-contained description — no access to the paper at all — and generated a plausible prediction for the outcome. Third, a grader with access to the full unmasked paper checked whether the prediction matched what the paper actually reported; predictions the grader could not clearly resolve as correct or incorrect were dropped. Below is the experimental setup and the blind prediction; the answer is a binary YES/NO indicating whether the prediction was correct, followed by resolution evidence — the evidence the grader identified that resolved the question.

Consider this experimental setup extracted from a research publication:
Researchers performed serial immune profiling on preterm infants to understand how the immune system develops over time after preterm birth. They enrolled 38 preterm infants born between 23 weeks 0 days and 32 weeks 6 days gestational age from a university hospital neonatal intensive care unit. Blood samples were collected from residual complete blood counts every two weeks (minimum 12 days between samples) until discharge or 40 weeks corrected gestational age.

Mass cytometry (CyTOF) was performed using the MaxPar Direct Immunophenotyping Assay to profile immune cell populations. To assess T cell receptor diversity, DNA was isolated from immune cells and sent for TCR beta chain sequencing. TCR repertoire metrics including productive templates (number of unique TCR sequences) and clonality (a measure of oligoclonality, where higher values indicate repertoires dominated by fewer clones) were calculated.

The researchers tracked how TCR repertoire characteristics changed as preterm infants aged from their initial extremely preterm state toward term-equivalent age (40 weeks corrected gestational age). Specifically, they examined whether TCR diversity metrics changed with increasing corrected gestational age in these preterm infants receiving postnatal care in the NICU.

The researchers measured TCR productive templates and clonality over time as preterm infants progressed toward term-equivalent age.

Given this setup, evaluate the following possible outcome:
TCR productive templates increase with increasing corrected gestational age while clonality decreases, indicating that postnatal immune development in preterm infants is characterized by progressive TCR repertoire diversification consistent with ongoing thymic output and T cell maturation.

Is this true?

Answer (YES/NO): NO